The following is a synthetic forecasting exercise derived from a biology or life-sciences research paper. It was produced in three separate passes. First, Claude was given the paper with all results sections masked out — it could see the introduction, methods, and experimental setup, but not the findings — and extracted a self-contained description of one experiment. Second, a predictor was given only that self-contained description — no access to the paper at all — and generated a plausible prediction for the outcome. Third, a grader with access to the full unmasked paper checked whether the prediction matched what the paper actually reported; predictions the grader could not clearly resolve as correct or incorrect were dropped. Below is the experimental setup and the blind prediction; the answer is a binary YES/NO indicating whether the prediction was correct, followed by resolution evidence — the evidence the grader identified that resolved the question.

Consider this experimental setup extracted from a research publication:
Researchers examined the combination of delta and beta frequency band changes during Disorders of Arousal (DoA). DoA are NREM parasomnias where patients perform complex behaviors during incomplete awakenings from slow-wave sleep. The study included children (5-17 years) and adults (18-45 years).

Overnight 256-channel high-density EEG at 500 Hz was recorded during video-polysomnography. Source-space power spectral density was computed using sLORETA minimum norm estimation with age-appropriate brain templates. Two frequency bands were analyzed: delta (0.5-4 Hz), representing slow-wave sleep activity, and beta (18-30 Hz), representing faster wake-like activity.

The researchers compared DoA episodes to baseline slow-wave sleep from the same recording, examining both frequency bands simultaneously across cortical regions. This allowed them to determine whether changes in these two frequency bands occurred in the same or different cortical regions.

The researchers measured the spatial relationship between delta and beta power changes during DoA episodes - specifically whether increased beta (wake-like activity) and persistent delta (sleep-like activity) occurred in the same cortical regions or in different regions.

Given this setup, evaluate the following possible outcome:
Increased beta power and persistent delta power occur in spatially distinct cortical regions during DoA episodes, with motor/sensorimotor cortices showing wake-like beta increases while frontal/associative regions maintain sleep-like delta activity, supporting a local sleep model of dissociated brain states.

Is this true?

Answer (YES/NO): YES